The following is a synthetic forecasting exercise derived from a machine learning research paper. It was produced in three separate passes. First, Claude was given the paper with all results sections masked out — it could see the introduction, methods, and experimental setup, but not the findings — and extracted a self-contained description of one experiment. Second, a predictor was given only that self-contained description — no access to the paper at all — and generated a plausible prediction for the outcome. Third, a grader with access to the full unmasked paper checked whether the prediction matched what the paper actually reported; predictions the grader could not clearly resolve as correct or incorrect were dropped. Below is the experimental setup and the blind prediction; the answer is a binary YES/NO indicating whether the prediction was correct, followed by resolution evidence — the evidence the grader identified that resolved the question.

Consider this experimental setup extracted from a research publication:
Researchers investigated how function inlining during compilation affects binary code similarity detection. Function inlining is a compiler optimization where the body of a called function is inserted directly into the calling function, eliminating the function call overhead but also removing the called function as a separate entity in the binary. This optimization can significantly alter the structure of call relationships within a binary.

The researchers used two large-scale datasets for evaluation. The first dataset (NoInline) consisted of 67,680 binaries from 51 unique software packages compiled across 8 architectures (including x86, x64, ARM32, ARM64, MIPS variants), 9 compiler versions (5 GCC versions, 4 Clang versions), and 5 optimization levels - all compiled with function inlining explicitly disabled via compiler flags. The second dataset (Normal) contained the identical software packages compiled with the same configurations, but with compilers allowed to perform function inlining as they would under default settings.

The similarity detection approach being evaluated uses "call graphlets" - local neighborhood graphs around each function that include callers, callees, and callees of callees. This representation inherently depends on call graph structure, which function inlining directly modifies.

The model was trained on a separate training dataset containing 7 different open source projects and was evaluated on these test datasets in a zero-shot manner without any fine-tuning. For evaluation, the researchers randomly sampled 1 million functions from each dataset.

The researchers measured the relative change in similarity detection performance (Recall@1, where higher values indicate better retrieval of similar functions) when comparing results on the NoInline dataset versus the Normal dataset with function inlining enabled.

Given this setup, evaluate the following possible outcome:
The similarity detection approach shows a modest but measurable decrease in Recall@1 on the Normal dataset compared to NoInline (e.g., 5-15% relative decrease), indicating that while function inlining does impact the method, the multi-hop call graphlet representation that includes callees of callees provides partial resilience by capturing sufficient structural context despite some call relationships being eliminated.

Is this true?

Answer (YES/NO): NO